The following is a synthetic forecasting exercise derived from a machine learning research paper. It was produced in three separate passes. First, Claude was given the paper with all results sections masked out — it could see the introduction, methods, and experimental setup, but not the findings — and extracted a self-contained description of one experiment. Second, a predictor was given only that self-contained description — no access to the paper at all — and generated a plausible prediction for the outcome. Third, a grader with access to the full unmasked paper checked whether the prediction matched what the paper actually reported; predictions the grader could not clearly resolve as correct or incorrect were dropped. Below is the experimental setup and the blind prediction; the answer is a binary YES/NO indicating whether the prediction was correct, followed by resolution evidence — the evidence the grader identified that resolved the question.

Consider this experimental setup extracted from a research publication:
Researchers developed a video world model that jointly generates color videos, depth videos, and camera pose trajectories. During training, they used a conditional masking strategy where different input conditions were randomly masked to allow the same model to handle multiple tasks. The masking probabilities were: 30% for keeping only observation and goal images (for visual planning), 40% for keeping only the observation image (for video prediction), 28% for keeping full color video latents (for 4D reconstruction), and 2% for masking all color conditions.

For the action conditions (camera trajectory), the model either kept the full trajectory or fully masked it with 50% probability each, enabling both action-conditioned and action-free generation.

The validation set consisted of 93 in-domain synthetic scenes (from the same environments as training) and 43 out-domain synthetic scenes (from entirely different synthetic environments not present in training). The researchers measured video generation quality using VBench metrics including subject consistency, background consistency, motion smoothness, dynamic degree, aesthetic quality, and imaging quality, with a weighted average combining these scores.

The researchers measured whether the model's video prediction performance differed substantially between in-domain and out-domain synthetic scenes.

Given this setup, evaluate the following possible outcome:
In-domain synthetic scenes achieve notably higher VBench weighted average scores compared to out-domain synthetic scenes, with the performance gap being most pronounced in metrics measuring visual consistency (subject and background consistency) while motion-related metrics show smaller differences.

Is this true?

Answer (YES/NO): NO